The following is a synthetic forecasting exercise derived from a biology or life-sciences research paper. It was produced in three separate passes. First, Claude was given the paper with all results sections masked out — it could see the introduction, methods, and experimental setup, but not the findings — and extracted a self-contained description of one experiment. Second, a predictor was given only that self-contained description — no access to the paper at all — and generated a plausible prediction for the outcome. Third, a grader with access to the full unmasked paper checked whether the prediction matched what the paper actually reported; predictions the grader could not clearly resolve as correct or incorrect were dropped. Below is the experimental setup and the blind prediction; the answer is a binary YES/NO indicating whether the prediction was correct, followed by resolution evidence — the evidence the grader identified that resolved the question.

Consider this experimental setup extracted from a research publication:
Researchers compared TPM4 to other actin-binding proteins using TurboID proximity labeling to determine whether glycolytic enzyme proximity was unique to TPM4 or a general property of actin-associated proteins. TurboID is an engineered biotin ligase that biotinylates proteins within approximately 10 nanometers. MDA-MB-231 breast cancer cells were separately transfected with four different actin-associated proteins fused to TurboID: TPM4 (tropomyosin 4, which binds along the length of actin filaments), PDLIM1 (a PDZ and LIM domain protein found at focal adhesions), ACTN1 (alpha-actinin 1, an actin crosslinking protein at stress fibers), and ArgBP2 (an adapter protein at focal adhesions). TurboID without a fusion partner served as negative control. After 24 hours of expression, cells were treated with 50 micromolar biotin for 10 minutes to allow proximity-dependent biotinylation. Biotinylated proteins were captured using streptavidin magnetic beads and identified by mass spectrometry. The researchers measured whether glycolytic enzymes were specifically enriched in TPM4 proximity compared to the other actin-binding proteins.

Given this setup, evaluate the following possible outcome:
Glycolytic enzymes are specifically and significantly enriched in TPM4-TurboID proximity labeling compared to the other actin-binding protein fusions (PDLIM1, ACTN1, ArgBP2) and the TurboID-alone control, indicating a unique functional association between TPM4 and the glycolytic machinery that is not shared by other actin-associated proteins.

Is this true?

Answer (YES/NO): NO